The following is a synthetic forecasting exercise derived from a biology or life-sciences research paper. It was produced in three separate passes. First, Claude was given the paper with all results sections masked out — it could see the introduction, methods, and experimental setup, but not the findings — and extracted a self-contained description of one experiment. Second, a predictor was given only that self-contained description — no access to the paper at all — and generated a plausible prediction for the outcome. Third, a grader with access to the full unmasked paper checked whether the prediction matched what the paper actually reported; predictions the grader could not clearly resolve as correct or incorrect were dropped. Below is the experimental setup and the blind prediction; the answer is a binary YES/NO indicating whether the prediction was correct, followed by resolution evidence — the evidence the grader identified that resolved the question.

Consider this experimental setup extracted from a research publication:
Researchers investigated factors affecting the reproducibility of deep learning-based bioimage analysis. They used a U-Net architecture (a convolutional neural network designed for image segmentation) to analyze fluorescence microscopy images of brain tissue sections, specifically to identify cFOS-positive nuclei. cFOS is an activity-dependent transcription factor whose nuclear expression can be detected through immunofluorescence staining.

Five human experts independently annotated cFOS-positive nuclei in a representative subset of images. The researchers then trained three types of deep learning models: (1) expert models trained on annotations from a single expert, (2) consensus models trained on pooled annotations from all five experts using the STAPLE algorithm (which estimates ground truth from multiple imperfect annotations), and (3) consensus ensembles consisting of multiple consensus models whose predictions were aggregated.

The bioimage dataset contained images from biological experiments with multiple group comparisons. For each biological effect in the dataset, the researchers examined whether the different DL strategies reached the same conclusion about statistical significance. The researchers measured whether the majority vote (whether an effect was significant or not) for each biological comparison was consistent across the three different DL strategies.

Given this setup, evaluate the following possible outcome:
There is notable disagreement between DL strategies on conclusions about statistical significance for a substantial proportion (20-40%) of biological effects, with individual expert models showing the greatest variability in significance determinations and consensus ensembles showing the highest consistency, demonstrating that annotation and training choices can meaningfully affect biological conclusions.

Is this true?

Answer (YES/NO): NO